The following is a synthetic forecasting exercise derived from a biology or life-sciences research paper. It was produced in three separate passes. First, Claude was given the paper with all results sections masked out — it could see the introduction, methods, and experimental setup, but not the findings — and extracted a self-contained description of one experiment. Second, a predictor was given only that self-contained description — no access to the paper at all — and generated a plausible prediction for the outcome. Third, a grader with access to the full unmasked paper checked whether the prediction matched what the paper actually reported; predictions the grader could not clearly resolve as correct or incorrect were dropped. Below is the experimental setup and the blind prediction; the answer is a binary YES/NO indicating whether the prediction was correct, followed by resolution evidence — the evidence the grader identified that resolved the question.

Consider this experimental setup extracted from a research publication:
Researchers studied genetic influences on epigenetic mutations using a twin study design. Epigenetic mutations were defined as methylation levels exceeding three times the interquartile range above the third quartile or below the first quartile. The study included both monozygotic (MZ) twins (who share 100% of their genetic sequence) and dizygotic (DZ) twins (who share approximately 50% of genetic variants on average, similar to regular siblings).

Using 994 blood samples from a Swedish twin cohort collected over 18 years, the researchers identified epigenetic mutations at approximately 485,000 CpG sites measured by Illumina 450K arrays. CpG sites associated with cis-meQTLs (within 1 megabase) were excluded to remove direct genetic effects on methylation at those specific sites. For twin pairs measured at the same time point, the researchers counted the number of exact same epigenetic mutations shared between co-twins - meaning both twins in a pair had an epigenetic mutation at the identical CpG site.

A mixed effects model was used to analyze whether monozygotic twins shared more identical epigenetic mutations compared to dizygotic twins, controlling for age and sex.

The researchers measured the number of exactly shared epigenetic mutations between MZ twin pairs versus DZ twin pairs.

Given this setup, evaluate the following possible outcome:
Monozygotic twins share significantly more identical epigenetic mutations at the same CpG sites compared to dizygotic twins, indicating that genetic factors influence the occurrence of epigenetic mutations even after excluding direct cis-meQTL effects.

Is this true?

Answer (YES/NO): YES